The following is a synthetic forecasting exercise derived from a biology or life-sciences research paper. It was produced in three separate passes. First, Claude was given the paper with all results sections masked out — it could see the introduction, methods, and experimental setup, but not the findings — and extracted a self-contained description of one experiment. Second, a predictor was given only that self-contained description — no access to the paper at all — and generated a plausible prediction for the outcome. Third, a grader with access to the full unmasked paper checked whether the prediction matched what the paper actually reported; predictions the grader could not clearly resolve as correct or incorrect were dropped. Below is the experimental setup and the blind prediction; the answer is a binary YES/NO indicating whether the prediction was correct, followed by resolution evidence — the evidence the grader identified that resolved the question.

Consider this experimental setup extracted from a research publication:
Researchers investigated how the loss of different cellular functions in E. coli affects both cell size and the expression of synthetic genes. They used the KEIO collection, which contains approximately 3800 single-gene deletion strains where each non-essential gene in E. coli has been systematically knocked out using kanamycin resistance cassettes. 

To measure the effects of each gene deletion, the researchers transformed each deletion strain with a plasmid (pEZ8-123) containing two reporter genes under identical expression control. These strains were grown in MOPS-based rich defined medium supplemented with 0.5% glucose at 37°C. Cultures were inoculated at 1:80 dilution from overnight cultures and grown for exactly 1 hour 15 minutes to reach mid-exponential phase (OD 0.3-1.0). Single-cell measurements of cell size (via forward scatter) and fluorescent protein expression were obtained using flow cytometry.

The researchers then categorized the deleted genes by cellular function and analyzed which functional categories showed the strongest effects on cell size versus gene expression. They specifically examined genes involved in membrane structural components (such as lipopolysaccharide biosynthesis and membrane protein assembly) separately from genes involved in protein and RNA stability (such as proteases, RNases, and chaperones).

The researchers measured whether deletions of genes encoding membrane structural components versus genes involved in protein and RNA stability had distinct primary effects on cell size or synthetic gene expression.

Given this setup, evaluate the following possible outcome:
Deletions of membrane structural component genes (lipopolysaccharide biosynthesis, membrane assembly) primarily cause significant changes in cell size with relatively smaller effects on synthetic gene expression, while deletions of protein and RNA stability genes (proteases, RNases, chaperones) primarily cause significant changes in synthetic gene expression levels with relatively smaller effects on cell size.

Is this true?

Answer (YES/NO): YES